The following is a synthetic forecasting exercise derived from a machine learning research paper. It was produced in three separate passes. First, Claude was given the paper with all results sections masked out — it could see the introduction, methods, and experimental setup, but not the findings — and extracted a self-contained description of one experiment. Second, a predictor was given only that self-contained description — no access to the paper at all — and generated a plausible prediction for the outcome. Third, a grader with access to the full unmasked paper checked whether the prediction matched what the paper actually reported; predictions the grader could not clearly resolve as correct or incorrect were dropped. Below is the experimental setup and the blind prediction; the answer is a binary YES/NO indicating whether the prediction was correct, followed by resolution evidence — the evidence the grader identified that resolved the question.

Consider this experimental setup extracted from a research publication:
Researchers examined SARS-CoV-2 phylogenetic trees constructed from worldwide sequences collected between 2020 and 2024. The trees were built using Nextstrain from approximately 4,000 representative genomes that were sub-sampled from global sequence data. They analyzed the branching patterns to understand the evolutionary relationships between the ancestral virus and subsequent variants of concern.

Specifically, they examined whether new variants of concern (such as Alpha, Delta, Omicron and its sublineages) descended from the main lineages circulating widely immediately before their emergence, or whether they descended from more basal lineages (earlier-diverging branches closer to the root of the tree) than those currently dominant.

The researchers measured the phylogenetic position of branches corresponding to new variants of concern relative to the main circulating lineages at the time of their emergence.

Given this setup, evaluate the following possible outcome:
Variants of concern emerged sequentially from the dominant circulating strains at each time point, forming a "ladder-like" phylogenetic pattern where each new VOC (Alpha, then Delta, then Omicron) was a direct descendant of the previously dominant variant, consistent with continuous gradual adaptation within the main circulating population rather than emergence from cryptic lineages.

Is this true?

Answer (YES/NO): NO